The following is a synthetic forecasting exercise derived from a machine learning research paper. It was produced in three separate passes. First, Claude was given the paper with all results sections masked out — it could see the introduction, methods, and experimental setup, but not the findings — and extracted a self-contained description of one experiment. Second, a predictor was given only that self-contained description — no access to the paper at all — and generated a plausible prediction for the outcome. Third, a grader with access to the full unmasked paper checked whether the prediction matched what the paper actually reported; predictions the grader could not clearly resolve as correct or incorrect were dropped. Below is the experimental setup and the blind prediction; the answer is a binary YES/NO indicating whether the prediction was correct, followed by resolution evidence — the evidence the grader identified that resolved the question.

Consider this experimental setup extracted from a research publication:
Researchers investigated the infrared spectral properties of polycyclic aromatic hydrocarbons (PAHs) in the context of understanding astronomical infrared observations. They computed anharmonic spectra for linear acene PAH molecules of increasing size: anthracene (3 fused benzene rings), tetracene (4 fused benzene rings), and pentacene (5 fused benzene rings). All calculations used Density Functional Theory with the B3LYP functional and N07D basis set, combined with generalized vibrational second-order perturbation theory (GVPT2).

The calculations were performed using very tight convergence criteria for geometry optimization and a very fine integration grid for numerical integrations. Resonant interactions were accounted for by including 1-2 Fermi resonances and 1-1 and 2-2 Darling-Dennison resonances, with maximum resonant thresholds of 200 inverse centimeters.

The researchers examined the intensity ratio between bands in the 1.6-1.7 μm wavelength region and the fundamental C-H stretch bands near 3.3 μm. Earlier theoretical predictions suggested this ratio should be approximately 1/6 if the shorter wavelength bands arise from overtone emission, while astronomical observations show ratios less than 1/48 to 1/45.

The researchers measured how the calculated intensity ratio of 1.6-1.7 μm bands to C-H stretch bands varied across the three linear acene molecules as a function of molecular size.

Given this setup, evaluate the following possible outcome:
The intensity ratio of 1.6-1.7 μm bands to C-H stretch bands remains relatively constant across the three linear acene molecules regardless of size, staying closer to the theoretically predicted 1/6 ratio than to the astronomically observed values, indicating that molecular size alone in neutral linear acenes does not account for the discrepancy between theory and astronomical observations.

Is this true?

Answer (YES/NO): NO